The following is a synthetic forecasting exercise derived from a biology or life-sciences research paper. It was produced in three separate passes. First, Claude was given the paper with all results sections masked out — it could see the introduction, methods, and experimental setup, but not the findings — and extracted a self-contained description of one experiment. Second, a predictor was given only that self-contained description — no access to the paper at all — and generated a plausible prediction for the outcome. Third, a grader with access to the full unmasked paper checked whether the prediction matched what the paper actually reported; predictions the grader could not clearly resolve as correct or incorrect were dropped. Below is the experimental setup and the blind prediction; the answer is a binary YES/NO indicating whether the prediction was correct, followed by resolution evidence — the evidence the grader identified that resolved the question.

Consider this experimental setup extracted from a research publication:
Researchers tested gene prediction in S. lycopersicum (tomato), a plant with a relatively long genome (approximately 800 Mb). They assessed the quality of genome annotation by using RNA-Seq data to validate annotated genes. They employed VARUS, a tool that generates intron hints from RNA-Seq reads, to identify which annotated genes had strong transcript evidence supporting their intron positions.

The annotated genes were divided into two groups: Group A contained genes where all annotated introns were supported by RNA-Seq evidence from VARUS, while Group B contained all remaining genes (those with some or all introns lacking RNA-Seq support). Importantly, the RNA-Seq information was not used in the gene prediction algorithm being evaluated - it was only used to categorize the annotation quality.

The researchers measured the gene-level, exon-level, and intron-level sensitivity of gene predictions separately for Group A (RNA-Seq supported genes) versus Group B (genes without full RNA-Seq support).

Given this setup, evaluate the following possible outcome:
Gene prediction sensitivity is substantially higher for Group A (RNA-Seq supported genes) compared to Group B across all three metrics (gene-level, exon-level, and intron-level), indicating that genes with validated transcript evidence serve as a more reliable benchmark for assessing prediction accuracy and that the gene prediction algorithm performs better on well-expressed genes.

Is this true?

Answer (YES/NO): YES